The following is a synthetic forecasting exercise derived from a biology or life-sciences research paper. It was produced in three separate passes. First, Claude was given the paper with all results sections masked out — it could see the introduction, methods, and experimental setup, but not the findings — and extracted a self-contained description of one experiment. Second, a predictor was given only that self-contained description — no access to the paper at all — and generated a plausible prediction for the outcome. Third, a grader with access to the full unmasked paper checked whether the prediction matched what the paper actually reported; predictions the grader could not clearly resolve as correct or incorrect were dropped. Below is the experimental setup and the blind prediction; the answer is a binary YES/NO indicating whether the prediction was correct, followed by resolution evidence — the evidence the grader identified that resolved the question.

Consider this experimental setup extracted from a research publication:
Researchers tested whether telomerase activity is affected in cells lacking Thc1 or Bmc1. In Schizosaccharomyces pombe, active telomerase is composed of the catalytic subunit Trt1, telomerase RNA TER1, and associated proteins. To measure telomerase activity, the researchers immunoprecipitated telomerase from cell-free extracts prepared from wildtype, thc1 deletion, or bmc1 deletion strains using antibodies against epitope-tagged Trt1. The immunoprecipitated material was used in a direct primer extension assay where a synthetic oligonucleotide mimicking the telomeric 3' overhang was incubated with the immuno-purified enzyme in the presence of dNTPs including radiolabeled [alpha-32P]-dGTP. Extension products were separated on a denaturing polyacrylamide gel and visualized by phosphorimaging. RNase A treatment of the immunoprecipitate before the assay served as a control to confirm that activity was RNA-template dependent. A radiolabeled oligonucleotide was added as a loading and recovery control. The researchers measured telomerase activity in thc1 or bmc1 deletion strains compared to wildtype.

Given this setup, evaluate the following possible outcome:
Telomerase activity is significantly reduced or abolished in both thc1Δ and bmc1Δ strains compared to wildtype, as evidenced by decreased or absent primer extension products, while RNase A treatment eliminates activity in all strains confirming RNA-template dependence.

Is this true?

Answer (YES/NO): NO